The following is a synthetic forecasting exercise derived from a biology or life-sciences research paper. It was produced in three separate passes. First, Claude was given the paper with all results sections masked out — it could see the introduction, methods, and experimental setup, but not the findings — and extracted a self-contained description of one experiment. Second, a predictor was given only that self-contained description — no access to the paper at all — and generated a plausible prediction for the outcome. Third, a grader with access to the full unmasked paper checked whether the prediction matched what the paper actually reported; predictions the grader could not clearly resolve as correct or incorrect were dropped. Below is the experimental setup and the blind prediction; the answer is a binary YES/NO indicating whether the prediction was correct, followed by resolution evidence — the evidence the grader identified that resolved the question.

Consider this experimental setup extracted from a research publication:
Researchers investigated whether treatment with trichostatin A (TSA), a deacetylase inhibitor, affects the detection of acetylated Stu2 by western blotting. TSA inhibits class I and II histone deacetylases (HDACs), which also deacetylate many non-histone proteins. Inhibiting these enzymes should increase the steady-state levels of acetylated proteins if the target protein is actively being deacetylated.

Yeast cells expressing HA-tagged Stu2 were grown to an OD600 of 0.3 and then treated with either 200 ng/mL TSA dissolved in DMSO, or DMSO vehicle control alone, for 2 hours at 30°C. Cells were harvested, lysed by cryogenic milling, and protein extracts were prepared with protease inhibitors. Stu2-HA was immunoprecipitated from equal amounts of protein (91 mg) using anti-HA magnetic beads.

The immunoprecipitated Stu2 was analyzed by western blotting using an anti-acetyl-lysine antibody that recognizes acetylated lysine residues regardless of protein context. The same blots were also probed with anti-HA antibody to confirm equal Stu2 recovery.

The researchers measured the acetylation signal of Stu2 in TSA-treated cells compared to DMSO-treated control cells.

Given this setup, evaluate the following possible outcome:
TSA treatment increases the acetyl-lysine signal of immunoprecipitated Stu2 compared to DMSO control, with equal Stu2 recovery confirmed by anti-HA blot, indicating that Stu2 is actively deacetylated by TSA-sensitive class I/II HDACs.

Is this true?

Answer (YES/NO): YES